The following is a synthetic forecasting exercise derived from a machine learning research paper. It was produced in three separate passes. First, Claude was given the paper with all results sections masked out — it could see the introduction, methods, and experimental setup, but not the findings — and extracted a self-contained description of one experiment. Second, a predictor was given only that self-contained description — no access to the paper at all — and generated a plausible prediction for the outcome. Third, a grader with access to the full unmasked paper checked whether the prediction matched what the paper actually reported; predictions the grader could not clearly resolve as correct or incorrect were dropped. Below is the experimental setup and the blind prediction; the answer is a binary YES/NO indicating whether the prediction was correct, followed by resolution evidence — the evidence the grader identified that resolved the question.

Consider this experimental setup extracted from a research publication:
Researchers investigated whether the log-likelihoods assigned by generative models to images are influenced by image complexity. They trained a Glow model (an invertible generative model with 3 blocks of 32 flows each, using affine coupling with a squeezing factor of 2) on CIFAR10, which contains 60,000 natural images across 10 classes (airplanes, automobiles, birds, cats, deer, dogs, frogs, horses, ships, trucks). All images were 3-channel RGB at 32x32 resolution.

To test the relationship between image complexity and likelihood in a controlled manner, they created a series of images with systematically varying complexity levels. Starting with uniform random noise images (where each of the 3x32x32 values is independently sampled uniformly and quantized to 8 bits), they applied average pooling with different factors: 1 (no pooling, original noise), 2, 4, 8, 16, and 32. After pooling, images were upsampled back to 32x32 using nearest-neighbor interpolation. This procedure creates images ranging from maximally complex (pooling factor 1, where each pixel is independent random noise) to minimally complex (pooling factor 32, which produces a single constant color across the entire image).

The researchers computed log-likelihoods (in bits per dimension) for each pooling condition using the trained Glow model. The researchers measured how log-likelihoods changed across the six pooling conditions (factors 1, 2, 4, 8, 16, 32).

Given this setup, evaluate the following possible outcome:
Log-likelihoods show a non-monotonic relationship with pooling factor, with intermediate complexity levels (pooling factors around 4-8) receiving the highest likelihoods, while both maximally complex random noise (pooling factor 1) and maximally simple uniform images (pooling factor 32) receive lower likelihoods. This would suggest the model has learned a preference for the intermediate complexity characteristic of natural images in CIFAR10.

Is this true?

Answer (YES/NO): NO